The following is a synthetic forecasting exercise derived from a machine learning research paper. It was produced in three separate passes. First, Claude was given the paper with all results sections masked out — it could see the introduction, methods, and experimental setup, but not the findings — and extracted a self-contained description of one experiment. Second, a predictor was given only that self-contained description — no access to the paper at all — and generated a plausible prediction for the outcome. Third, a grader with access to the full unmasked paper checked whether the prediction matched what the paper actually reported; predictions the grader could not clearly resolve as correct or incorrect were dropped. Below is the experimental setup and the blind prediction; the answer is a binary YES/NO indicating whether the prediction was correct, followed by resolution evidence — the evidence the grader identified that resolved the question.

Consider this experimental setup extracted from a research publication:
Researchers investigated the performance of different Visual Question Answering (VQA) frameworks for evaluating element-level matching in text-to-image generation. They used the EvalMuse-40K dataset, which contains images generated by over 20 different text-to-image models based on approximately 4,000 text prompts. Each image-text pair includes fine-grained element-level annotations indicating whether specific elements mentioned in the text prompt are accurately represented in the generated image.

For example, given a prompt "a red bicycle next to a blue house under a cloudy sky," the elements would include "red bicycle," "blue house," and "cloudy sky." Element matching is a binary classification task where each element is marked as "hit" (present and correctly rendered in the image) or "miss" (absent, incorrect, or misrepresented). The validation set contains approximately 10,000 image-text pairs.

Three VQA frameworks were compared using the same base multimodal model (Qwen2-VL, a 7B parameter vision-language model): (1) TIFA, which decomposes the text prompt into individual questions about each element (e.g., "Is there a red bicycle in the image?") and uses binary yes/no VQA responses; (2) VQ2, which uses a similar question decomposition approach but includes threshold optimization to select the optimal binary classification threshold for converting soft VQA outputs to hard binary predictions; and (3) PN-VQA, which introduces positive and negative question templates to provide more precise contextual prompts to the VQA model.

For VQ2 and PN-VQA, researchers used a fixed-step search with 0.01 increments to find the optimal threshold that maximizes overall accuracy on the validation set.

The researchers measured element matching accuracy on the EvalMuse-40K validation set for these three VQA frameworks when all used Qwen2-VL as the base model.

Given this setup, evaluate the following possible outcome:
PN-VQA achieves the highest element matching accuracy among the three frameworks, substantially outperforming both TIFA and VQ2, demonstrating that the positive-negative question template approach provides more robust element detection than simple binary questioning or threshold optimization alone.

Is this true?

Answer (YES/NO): NO